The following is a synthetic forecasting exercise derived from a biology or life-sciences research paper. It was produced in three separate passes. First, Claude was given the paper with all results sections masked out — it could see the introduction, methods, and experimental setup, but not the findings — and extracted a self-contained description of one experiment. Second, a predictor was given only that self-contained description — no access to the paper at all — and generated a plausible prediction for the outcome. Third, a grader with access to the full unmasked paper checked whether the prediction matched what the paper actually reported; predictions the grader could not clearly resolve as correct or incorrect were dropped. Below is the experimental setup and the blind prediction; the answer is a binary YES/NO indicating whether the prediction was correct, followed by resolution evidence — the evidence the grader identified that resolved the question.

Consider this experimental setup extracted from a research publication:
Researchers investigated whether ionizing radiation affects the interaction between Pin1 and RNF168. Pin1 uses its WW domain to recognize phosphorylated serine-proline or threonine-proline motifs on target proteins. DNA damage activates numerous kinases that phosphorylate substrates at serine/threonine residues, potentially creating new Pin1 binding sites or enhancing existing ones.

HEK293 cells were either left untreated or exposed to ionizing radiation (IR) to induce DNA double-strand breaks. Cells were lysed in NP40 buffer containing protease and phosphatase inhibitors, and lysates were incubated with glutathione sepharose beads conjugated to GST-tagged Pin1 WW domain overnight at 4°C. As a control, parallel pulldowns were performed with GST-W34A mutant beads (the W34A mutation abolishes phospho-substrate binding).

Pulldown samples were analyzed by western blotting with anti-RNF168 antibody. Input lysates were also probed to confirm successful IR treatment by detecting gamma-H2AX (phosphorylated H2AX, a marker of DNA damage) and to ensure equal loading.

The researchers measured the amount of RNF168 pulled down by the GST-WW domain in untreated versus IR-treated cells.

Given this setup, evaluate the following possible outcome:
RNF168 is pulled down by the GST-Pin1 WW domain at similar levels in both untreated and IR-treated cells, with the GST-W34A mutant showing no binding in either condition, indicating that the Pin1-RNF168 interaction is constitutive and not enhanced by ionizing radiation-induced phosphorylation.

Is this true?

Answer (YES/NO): NO